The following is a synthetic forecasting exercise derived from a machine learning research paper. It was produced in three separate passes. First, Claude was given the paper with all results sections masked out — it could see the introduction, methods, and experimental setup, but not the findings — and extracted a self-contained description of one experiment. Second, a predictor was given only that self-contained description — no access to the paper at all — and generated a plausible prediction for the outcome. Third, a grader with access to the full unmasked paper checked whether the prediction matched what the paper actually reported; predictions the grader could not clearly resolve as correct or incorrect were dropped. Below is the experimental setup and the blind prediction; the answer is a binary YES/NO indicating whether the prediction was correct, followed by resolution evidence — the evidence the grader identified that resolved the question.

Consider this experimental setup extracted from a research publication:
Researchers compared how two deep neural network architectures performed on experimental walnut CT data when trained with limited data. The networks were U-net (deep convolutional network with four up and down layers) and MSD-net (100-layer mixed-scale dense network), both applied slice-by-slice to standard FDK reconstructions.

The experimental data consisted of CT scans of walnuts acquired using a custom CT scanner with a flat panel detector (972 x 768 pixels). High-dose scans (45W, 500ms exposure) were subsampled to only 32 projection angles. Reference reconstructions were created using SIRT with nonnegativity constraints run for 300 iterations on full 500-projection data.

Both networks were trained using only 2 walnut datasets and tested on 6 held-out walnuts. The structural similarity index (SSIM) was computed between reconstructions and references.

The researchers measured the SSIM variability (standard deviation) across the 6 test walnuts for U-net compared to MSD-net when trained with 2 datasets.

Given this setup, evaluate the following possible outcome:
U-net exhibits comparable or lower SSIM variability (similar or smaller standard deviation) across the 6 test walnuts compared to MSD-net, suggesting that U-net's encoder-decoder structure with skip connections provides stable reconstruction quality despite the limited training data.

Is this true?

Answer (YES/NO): NO